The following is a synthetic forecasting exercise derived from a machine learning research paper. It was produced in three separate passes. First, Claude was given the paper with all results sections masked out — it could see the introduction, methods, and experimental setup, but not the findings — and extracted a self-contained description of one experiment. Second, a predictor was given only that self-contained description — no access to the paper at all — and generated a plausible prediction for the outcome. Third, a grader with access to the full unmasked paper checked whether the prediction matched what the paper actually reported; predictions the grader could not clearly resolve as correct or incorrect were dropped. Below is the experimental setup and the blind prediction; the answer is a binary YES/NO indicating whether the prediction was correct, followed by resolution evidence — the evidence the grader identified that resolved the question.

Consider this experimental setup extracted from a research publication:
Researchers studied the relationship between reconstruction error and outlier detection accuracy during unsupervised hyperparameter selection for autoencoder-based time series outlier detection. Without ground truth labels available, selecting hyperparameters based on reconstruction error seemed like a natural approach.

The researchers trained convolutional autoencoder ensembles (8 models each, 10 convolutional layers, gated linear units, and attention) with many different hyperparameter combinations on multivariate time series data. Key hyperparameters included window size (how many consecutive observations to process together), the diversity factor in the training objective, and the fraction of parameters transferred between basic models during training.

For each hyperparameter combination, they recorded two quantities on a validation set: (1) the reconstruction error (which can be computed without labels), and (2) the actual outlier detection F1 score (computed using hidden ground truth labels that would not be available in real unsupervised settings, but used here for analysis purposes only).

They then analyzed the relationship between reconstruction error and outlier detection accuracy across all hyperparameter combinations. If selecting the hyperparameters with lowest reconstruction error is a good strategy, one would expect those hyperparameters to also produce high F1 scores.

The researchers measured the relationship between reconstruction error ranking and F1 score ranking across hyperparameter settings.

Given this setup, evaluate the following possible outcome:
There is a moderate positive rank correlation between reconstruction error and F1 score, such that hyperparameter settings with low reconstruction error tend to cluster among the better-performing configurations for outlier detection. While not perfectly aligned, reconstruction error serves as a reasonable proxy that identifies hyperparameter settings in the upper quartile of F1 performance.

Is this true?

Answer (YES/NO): NO